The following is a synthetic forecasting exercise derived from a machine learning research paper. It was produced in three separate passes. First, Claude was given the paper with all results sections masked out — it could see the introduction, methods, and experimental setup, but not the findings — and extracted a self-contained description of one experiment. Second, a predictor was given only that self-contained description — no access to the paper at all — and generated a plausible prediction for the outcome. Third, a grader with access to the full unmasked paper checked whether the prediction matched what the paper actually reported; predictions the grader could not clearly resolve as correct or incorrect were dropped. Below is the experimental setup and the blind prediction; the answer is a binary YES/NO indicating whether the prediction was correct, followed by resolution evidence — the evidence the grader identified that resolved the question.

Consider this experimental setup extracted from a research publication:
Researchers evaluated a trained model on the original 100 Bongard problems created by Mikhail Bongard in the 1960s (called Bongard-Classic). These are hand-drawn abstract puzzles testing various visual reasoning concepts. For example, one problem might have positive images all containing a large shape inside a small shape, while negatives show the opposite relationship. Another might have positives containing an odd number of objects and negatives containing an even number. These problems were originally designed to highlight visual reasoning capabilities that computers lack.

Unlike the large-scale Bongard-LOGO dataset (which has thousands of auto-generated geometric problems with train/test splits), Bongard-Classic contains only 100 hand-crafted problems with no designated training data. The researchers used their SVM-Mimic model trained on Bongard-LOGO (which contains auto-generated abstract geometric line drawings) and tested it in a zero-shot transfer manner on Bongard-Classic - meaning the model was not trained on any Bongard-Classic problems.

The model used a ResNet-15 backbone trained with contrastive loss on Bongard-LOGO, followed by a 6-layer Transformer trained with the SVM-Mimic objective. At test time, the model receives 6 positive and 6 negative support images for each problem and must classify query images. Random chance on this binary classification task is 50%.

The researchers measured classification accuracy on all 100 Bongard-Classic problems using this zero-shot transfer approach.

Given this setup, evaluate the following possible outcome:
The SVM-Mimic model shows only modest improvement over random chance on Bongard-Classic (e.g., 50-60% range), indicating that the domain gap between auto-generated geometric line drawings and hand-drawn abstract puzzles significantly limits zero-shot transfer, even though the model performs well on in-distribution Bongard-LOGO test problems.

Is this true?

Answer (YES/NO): NO